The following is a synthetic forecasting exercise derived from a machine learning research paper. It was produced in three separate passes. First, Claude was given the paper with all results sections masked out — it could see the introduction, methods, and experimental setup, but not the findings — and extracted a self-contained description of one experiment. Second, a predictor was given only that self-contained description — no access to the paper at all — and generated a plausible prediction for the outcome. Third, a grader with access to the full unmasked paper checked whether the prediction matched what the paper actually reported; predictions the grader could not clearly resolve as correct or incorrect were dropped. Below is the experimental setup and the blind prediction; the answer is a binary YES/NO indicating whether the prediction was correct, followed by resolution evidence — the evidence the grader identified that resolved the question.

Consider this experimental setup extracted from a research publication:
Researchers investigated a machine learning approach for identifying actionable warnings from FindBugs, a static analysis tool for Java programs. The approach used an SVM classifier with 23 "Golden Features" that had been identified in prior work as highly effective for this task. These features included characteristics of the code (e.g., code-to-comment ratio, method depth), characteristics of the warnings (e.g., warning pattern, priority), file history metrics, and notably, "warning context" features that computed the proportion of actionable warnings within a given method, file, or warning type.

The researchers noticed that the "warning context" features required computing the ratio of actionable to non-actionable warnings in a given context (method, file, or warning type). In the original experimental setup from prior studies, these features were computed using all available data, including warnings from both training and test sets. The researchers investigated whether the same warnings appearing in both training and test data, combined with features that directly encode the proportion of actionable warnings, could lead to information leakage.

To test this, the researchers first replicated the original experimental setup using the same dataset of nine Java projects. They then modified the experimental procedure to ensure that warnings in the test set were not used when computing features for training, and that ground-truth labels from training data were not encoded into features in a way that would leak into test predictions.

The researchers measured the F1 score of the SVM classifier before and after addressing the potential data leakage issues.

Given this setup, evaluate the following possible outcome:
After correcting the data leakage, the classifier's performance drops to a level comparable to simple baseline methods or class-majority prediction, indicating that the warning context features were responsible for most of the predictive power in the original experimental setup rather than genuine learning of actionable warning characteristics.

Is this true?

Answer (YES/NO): YES